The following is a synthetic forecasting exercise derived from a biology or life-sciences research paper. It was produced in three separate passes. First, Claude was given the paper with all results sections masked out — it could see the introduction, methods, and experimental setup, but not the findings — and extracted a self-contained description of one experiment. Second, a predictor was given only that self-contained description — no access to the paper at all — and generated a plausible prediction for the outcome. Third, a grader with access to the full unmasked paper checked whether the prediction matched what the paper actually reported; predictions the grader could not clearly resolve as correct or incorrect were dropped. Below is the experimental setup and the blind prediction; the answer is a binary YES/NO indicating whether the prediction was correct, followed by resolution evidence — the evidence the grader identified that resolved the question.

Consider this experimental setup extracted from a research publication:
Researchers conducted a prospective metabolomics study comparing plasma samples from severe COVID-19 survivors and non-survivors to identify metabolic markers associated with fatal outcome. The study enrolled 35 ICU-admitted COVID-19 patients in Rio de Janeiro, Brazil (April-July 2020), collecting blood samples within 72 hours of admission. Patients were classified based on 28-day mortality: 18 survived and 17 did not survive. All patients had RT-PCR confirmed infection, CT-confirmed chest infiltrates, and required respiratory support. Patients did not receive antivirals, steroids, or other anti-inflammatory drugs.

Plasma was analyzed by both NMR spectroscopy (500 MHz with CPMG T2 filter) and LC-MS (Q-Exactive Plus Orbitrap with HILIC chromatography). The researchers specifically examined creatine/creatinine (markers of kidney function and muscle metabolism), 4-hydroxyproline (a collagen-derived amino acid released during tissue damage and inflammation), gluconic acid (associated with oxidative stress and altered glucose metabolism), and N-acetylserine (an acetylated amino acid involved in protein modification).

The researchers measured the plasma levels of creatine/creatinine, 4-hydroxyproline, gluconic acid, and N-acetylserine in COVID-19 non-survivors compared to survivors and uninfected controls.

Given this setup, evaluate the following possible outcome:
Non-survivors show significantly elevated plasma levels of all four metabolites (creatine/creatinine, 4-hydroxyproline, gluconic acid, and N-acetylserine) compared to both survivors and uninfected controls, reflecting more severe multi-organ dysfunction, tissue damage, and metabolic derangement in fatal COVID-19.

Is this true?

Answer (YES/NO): YES